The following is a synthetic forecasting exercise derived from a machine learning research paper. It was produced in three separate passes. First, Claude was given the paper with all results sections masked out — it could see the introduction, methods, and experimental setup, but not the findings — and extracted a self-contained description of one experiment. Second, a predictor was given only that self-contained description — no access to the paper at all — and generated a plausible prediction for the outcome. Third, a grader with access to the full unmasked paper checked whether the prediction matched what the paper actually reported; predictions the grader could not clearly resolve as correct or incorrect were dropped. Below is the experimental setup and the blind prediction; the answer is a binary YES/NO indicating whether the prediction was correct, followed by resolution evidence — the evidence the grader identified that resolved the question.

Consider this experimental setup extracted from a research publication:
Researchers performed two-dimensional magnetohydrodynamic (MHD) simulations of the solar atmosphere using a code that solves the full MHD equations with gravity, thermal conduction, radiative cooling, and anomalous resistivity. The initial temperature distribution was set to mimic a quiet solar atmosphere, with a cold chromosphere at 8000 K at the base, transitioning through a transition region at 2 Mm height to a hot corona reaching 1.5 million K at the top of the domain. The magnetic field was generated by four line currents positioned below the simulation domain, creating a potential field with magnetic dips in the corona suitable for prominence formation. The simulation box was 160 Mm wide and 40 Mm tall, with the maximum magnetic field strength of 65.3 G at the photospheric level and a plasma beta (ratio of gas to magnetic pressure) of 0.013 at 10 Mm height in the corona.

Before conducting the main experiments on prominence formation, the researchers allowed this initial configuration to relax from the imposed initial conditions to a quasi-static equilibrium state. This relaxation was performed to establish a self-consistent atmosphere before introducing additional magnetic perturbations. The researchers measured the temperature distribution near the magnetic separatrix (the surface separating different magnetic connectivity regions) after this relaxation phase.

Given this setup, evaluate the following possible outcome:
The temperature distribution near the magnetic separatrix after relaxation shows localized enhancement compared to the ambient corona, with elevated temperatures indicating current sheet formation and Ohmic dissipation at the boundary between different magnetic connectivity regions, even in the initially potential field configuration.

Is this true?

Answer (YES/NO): YES